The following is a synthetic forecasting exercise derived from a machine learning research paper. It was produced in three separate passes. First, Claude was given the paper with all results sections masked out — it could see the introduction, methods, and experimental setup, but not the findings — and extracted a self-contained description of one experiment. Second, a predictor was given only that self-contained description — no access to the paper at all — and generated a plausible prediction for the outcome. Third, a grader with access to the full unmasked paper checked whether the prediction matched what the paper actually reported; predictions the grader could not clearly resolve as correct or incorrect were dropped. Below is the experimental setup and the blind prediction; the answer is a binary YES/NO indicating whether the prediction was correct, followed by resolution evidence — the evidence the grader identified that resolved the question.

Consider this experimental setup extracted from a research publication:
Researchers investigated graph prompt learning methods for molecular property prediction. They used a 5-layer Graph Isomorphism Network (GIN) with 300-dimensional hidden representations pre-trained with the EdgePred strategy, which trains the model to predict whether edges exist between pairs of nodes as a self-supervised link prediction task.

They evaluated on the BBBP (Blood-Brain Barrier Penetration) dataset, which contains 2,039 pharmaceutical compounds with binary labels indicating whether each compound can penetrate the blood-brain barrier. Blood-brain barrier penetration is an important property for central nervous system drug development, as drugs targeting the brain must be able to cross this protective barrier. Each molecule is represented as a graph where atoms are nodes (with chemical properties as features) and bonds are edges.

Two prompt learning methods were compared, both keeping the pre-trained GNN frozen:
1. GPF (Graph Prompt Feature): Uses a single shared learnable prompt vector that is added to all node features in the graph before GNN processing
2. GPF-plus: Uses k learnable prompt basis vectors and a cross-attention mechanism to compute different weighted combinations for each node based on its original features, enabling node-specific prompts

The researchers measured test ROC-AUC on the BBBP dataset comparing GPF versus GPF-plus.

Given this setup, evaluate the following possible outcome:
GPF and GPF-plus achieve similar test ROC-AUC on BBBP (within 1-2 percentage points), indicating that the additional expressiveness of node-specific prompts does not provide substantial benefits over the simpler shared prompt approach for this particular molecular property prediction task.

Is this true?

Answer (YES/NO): YES